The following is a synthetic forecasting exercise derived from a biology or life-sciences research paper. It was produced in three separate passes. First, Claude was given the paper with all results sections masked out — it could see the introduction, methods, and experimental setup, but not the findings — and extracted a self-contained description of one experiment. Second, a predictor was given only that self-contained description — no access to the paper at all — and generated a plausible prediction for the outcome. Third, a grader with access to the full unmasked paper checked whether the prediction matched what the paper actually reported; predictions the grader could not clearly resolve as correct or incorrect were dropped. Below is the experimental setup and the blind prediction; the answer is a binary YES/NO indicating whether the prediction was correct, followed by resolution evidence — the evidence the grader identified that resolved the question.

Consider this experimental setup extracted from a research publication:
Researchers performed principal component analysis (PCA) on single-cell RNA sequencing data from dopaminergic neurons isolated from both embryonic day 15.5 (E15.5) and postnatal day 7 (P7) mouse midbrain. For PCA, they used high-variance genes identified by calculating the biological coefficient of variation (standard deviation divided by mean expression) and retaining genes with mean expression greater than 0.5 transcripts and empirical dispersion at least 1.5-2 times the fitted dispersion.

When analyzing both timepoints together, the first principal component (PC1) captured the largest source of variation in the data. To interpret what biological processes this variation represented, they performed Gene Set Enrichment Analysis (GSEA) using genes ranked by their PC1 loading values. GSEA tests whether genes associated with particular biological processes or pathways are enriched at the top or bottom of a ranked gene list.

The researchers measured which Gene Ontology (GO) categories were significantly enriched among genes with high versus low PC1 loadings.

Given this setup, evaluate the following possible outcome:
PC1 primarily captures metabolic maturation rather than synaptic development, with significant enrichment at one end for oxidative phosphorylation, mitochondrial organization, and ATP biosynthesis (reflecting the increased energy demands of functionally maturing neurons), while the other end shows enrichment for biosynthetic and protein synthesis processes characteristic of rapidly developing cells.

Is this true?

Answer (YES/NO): NO